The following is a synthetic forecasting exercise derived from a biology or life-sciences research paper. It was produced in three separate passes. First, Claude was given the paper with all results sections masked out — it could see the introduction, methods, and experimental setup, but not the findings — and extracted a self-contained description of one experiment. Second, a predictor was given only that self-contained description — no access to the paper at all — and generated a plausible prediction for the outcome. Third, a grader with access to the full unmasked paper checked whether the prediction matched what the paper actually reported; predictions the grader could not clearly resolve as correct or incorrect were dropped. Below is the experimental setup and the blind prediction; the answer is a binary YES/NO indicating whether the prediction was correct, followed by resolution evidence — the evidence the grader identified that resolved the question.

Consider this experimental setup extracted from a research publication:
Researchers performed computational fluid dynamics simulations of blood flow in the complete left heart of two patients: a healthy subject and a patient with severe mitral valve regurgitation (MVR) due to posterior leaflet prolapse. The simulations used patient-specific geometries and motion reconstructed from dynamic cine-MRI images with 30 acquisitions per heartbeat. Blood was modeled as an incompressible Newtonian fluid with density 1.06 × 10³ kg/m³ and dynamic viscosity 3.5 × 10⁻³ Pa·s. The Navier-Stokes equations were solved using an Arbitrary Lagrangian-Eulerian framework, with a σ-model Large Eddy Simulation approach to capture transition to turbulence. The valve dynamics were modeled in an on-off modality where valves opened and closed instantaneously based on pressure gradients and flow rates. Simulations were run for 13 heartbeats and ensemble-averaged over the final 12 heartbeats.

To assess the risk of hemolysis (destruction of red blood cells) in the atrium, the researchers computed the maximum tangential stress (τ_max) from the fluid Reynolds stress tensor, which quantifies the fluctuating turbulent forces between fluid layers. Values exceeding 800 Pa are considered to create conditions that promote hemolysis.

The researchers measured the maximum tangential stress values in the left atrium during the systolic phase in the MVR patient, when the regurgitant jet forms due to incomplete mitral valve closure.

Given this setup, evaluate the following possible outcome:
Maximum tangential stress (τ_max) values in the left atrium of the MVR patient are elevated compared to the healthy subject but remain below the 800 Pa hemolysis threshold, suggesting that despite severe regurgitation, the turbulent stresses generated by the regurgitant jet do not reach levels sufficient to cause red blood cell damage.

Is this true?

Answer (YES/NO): NO